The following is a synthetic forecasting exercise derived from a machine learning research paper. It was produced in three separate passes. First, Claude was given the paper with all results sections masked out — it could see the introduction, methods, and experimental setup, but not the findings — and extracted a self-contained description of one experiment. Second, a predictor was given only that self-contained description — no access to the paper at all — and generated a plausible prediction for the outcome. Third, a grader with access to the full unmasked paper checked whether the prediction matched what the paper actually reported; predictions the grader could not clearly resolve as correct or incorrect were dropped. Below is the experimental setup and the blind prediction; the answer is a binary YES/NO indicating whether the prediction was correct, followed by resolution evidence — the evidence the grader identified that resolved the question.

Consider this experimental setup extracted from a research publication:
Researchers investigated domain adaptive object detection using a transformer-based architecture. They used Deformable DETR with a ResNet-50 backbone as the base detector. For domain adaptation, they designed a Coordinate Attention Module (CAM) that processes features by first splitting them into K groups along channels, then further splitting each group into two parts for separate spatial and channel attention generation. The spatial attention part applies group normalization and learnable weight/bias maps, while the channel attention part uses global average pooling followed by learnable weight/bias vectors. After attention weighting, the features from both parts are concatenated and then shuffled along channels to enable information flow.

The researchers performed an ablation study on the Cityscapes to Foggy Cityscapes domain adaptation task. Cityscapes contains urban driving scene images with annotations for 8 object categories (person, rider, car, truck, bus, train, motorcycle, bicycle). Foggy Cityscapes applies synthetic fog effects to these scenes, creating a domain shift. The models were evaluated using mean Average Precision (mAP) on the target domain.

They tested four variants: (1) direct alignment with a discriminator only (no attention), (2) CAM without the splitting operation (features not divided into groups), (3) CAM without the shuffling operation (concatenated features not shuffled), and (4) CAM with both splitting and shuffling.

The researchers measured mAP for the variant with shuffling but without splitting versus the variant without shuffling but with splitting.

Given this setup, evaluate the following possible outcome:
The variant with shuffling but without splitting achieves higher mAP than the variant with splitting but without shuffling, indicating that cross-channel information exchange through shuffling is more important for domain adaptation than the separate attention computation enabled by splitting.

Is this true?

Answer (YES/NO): NO